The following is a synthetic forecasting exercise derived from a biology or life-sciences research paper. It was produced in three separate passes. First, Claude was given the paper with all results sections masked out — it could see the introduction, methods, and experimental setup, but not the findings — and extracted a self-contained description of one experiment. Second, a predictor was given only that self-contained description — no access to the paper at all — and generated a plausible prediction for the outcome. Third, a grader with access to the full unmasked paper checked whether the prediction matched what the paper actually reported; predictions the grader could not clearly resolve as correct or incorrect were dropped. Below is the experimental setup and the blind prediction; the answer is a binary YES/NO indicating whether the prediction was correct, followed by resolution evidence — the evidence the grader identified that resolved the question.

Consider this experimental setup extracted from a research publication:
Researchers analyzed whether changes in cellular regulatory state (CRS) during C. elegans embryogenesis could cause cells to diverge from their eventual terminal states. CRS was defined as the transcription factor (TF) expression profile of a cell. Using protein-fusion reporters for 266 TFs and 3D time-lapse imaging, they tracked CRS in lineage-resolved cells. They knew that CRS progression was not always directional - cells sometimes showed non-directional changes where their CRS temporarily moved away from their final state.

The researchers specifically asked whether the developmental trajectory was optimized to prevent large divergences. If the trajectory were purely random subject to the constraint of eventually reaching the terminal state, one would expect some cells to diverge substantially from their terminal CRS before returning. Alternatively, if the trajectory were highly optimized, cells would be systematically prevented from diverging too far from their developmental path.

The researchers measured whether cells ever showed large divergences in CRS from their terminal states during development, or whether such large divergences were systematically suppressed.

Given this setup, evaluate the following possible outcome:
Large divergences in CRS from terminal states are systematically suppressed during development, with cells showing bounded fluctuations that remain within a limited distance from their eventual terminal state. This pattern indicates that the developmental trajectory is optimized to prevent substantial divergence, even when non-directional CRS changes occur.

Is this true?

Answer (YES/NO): YES